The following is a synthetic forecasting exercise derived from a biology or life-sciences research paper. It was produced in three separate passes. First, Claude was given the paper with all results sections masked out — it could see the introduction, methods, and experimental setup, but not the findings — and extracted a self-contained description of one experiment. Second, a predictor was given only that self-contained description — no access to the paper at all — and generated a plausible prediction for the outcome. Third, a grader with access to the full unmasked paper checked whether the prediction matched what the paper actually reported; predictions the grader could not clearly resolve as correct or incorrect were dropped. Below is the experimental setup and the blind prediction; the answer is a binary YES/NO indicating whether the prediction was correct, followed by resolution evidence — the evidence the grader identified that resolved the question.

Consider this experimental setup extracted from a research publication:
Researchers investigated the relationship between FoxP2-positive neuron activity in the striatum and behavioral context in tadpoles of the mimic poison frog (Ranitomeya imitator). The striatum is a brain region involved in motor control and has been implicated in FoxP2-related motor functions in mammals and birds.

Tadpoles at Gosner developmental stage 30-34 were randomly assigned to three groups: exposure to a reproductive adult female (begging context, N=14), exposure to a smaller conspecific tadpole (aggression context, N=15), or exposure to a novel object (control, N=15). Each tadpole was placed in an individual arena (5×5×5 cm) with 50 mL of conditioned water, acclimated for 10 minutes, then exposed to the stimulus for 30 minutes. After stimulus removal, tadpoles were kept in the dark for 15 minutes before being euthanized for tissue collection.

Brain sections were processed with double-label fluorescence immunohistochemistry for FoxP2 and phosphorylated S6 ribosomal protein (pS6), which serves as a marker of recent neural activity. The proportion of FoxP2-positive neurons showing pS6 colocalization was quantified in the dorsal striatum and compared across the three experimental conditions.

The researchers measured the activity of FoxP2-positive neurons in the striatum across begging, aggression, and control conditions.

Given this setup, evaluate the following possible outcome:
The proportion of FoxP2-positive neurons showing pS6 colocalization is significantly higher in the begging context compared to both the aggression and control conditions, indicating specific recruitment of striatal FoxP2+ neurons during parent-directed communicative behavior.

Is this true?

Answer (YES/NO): YES